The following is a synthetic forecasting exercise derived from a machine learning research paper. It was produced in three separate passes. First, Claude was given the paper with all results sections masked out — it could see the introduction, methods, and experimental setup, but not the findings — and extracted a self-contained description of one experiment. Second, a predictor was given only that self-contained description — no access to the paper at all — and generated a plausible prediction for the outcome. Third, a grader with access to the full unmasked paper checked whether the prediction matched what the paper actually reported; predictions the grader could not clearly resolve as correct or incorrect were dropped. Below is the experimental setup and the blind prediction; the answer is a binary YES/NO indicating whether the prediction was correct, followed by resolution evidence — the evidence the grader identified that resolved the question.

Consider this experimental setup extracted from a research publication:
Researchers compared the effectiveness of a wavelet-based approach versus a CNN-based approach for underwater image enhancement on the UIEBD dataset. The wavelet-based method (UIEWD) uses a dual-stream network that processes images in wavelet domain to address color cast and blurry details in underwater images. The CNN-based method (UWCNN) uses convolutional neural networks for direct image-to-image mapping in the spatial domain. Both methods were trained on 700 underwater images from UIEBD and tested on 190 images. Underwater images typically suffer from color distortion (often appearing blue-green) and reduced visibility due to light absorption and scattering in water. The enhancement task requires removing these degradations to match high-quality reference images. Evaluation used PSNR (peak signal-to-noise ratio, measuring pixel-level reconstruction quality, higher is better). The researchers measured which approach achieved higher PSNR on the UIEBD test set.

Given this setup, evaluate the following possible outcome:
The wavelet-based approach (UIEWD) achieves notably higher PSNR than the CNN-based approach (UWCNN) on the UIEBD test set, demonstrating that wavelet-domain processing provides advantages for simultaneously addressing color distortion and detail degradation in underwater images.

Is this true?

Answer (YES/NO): NO